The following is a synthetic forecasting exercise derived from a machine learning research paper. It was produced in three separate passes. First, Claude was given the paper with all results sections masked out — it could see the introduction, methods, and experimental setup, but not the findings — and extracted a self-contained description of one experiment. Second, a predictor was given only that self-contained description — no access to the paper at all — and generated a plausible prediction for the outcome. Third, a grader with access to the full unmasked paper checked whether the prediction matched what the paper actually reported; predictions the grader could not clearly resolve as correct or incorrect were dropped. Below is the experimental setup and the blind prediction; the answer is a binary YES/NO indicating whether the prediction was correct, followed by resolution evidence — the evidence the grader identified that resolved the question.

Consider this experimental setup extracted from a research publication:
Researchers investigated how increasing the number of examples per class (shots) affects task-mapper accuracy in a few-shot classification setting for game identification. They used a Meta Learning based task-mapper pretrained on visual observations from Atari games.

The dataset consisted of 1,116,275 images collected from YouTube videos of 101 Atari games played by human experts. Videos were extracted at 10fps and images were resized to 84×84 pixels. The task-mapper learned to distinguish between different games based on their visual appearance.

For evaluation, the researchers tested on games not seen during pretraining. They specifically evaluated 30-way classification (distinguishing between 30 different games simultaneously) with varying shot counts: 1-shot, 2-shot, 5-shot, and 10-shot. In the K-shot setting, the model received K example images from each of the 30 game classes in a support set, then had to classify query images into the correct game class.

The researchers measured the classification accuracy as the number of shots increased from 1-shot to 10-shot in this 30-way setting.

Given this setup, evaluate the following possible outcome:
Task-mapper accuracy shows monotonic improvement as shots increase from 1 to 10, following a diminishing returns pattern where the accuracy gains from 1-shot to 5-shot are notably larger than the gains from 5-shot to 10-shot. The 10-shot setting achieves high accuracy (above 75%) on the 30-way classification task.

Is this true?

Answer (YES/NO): NO